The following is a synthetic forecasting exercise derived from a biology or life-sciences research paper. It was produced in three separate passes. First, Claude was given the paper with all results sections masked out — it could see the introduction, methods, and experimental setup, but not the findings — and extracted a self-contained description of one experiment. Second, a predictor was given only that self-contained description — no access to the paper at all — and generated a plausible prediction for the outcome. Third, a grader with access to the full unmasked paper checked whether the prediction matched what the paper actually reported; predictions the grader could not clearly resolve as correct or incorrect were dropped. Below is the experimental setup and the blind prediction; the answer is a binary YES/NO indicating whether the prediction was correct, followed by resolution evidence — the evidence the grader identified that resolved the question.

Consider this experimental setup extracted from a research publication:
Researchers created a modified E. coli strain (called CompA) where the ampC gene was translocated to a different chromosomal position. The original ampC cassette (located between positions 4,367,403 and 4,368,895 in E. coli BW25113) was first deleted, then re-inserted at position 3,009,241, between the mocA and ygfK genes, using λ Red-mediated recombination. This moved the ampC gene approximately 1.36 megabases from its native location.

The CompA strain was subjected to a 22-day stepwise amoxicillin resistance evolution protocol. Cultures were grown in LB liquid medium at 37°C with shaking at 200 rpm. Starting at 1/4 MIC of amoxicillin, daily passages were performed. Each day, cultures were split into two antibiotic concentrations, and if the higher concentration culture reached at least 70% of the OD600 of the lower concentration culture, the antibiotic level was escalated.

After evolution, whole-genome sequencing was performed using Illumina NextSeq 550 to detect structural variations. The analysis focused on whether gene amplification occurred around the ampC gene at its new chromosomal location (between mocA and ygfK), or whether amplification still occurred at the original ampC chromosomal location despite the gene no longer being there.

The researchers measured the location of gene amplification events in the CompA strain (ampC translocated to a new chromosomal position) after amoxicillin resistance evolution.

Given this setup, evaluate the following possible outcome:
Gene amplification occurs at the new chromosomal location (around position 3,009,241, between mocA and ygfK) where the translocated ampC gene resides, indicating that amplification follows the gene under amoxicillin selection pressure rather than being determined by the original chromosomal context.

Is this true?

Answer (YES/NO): YES